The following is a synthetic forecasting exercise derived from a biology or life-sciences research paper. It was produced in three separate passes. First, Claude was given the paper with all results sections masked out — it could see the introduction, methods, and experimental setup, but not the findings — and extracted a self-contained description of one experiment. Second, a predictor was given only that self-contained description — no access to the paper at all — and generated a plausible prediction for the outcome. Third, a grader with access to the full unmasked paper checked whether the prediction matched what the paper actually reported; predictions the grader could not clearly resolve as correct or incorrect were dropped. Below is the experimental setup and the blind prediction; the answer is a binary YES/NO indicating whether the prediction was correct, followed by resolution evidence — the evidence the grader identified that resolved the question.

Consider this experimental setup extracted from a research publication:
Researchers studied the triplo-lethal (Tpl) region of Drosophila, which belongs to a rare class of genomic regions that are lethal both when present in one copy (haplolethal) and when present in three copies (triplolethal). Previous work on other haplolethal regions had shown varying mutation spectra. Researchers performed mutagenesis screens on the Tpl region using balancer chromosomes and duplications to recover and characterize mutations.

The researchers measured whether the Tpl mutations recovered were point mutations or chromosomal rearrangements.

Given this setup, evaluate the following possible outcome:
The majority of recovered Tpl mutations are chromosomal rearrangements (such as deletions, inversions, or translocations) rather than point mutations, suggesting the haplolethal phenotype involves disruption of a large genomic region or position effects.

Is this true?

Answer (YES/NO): YES